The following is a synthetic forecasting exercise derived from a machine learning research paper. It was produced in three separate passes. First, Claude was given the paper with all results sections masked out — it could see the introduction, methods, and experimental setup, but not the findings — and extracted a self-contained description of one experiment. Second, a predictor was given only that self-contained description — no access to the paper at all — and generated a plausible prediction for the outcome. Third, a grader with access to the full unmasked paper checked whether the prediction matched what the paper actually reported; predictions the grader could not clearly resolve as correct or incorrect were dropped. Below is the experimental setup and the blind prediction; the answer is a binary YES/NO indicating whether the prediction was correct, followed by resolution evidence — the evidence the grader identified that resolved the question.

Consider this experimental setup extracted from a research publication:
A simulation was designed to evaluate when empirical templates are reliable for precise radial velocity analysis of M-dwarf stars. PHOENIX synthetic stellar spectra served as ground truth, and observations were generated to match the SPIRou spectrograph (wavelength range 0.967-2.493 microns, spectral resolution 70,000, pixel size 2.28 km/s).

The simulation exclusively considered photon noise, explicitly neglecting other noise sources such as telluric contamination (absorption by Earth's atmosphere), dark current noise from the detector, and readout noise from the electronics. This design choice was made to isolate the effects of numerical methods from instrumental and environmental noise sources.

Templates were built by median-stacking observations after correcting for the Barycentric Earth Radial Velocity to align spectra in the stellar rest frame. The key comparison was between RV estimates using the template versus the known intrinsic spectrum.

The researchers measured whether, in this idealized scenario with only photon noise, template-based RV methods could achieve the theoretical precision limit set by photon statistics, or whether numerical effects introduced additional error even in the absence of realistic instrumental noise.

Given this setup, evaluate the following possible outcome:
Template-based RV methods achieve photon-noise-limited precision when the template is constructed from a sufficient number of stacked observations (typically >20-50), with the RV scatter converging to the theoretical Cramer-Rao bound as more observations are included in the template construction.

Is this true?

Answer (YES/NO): NO